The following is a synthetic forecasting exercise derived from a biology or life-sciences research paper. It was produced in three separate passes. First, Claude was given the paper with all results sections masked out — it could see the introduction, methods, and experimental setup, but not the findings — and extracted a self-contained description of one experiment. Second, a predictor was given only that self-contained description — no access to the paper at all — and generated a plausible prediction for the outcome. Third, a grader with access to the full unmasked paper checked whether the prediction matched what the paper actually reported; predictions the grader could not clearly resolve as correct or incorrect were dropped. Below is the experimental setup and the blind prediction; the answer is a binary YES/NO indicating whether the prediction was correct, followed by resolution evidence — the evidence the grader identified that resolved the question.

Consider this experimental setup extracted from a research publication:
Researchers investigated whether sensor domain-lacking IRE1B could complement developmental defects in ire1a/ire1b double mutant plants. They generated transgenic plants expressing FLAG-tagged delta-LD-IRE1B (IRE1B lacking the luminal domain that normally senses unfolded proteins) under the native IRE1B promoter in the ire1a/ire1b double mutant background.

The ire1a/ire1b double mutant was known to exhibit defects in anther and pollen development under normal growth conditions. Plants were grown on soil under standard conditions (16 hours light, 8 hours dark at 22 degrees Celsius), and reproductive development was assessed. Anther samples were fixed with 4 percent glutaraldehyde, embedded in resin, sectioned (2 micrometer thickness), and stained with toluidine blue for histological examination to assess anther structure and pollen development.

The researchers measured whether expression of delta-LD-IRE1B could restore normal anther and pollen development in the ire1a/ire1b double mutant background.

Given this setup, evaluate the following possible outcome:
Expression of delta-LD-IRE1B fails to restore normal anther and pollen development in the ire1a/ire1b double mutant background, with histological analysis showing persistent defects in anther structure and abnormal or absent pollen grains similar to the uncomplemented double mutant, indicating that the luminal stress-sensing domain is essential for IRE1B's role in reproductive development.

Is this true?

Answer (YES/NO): NO